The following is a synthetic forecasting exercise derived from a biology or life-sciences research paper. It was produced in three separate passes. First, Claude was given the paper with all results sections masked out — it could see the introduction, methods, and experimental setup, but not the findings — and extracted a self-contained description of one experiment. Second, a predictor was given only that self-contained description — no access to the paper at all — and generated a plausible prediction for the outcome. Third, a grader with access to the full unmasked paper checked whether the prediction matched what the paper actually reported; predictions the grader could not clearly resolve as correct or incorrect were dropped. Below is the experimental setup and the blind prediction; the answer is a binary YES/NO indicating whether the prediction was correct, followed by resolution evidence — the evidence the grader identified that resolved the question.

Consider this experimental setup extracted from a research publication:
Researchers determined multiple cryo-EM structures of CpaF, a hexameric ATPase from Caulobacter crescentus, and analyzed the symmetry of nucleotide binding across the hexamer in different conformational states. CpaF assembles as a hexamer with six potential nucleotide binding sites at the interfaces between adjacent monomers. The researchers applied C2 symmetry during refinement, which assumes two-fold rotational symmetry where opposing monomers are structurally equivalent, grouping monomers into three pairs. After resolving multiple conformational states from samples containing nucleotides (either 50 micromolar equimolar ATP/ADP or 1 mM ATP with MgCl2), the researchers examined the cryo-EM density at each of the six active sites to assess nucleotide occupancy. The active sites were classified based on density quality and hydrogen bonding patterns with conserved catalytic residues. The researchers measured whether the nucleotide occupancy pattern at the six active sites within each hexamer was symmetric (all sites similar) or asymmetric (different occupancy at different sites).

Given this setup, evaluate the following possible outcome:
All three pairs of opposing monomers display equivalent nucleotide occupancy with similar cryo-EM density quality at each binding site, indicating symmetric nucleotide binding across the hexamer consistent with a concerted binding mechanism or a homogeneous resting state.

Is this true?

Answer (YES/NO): NO